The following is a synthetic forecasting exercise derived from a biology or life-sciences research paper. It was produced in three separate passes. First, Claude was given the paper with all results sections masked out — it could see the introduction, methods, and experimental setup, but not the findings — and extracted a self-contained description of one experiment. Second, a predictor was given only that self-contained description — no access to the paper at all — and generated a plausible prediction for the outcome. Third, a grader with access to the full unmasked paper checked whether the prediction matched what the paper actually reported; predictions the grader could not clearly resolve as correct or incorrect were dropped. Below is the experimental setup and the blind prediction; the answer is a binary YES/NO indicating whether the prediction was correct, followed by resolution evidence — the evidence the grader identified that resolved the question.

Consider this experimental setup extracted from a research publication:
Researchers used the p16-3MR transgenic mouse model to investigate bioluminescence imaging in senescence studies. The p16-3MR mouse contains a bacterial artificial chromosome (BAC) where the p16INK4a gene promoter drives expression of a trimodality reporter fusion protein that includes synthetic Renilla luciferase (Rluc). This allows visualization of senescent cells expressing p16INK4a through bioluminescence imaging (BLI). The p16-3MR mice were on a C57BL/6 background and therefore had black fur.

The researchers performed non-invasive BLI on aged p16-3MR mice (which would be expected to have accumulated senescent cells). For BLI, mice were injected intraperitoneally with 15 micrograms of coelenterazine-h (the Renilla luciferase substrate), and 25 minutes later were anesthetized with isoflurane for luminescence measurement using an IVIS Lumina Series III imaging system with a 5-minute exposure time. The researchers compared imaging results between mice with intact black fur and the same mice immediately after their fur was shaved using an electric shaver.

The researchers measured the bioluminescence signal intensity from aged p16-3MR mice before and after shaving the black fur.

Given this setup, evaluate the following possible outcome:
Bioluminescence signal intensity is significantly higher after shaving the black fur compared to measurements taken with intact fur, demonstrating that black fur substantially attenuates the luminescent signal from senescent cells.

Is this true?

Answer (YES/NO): NO